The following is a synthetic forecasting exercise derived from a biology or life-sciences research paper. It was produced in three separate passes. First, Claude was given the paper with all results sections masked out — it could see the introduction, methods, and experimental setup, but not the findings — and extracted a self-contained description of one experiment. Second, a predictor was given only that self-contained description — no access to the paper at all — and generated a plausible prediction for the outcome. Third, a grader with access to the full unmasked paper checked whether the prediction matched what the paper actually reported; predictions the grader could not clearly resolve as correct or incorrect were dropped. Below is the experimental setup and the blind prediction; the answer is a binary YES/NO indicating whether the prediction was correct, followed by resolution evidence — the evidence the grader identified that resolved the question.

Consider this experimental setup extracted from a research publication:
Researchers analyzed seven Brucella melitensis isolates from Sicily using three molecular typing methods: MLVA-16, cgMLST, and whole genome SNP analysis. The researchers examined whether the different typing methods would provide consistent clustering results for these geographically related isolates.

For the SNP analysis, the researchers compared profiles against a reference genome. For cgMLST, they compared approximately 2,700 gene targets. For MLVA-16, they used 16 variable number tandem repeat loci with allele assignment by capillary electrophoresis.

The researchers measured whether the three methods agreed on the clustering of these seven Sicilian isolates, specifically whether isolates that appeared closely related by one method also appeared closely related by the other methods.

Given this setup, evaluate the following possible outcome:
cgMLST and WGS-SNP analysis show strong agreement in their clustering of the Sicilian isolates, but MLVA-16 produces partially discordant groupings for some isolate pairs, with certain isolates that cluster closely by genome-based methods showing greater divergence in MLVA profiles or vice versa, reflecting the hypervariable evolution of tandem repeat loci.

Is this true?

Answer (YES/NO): YES